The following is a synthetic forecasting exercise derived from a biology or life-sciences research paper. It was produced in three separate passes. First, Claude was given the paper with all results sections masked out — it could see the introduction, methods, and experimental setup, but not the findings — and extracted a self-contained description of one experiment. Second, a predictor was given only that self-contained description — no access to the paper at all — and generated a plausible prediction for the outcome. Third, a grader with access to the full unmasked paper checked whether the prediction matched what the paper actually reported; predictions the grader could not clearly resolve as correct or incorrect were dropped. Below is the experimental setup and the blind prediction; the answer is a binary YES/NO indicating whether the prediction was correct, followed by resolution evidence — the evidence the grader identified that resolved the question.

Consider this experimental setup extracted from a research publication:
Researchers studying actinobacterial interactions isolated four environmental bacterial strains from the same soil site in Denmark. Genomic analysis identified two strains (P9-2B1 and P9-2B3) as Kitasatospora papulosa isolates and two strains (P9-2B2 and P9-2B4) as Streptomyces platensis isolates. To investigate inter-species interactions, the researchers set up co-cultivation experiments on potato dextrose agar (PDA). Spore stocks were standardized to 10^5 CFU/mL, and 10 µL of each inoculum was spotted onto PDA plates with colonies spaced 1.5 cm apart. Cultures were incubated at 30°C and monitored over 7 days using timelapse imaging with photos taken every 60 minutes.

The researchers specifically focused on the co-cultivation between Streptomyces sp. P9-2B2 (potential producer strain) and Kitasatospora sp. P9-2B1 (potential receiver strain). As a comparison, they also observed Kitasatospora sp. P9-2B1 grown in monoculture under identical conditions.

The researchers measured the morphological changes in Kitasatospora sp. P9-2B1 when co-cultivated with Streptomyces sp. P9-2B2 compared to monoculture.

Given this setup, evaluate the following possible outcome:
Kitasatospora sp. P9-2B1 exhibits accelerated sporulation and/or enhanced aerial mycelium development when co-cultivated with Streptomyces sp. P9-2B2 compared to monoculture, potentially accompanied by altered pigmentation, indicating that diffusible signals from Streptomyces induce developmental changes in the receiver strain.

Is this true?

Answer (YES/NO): YES